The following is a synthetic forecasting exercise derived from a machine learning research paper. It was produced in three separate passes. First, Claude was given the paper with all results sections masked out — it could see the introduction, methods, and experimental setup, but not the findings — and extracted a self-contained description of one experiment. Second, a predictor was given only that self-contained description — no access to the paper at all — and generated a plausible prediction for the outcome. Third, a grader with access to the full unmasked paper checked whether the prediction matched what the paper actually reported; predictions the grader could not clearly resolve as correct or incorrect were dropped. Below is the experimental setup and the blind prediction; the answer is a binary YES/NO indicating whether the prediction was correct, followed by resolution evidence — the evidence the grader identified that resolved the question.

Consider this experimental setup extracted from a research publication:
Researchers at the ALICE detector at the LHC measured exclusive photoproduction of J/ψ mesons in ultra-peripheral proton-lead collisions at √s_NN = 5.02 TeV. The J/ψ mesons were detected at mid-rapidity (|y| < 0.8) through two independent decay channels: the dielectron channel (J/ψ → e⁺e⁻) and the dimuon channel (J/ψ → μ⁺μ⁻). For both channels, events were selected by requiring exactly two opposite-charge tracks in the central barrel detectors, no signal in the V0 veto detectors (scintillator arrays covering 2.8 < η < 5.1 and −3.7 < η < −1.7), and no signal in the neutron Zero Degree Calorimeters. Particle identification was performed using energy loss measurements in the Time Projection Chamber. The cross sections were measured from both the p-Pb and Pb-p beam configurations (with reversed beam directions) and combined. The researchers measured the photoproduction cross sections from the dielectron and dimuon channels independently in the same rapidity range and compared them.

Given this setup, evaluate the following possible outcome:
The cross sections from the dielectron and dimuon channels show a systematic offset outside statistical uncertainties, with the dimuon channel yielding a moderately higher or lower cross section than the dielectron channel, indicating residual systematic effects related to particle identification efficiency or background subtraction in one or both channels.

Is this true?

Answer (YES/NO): NO